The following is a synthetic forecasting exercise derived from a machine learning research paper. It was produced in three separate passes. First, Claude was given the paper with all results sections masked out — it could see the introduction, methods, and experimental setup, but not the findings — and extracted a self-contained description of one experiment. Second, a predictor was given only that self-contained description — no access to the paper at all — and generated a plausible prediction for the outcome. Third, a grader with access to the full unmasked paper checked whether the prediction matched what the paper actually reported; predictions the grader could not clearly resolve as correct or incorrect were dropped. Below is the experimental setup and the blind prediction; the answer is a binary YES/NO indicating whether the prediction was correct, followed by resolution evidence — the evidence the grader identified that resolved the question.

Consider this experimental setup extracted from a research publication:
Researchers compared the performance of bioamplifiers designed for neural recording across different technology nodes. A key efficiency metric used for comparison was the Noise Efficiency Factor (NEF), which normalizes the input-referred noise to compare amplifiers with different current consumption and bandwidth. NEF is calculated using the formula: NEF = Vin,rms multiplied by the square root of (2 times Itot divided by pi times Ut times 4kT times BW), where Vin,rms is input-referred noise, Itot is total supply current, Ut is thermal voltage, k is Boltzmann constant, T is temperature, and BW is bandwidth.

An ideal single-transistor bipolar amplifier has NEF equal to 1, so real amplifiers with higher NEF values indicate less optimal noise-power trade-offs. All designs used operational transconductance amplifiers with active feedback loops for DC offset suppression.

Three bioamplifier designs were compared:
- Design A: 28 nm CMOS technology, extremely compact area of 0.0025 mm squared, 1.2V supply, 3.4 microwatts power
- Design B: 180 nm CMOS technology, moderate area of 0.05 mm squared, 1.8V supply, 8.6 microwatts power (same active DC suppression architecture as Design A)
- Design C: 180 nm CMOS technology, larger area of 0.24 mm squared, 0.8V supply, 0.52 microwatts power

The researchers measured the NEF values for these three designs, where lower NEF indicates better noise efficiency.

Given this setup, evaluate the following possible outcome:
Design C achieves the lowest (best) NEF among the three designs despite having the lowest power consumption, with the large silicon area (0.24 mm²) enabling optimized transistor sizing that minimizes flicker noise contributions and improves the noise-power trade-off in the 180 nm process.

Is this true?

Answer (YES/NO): YES